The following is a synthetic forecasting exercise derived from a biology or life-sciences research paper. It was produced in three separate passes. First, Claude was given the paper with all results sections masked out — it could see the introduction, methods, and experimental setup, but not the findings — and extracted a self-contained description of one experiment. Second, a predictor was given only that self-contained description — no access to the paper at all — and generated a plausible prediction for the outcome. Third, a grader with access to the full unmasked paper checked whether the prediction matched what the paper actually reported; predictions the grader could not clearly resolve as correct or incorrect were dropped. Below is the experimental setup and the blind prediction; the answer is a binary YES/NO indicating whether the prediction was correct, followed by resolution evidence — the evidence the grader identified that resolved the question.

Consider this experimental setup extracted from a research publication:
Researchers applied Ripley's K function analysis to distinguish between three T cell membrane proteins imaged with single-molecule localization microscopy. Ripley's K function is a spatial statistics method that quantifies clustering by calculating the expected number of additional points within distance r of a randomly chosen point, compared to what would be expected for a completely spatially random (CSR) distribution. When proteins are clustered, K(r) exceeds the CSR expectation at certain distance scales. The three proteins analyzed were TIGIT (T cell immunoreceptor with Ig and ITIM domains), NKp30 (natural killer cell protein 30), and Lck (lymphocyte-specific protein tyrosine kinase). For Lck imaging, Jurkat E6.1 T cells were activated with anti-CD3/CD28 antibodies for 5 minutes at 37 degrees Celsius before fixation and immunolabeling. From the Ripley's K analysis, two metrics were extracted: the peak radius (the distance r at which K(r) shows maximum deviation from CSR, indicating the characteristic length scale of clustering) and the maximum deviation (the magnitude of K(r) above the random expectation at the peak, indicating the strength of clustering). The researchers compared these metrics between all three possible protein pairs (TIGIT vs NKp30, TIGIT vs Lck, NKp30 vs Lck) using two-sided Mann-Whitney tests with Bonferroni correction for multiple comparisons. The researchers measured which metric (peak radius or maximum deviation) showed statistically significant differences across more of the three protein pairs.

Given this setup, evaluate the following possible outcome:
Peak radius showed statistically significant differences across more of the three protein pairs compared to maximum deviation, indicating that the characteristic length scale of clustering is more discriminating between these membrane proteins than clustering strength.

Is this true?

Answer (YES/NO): NO